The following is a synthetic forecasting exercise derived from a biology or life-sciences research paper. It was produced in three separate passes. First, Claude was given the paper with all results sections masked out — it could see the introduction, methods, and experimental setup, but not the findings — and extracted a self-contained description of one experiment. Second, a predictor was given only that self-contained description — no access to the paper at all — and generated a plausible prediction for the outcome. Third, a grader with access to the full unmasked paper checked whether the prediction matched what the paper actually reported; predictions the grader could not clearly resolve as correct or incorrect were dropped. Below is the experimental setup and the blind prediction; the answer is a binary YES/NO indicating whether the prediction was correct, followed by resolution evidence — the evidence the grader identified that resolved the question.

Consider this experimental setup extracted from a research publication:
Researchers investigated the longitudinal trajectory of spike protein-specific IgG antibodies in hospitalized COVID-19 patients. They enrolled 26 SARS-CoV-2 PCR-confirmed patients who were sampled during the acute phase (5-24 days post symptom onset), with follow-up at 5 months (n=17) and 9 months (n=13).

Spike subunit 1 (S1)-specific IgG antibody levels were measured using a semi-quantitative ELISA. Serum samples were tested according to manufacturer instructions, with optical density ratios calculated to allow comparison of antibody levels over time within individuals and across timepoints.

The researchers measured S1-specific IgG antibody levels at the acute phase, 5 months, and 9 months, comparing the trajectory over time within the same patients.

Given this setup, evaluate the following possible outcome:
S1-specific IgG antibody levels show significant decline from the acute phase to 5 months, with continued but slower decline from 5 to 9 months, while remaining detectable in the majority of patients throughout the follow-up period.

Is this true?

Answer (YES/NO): NO